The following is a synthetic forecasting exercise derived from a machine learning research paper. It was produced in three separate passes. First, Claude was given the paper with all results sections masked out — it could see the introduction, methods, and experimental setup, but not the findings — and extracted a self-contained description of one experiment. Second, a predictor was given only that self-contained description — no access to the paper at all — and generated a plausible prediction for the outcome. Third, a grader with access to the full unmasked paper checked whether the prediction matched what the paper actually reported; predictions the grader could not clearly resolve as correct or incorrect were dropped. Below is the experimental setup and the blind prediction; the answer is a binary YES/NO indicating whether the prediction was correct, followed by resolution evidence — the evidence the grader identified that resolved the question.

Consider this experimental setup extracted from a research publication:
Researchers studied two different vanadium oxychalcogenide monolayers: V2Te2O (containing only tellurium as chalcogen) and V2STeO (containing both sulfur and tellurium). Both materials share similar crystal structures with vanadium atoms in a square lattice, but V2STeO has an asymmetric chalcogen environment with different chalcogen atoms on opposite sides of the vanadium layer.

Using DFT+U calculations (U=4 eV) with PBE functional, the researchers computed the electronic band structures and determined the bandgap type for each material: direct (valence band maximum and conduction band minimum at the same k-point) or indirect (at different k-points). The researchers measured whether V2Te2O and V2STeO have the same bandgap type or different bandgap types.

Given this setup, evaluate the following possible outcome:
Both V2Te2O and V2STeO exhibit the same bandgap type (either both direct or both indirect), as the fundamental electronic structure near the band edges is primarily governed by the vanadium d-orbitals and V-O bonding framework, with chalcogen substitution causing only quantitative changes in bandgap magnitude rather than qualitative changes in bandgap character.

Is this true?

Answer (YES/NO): YES